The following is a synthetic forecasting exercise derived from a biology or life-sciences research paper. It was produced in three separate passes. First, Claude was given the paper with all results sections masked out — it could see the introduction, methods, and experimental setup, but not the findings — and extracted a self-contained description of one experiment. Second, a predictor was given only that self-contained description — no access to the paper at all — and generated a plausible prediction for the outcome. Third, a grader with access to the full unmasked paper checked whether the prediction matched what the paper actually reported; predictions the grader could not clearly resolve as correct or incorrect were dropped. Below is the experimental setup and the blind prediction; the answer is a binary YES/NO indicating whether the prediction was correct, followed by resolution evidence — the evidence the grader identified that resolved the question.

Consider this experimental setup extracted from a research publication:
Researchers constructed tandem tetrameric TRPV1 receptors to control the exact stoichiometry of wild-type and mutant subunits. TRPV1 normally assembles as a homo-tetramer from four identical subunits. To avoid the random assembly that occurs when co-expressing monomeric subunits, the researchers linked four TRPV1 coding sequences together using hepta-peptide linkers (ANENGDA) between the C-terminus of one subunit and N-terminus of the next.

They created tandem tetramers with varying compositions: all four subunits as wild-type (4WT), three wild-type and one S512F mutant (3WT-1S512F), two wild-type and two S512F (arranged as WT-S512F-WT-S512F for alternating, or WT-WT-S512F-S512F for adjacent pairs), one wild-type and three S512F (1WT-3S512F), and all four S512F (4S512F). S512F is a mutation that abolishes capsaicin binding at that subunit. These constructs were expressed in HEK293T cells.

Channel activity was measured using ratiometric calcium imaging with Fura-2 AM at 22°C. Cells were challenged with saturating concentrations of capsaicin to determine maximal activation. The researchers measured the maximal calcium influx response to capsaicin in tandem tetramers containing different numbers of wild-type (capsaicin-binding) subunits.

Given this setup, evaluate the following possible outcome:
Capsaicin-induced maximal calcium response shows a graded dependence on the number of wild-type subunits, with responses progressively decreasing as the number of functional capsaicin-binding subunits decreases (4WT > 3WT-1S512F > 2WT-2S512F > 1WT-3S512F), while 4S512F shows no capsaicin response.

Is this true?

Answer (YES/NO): NO